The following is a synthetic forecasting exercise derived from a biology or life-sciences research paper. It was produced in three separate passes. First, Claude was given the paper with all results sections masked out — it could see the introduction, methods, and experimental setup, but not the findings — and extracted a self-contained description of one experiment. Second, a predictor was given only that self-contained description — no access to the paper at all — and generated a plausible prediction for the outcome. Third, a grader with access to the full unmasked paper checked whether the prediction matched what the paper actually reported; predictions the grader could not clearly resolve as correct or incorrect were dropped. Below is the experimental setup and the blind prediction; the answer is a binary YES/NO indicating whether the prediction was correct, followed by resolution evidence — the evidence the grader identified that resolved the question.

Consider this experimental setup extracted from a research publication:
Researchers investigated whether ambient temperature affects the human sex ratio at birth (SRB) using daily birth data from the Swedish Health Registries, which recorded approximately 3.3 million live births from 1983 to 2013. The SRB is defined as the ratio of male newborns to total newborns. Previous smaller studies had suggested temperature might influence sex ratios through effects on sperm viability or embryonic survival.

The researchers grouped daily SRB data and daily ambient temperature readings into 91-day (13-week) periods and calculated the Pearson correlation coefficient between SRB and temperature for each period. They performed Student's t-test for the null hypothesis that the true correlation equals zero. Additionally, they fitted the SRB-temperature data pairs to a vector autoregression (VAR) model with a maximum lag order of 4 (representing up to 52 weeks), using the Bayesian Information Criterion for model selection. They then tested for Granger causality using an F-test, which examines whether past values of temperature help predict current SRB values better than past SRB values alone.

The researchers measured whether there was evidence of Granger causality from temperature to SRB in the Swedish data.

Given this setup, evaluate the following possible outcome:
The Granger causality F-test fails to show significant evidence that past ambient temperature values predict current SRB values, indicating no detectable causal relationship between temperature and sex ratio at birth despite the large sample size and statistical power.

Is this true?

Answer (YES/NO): YES